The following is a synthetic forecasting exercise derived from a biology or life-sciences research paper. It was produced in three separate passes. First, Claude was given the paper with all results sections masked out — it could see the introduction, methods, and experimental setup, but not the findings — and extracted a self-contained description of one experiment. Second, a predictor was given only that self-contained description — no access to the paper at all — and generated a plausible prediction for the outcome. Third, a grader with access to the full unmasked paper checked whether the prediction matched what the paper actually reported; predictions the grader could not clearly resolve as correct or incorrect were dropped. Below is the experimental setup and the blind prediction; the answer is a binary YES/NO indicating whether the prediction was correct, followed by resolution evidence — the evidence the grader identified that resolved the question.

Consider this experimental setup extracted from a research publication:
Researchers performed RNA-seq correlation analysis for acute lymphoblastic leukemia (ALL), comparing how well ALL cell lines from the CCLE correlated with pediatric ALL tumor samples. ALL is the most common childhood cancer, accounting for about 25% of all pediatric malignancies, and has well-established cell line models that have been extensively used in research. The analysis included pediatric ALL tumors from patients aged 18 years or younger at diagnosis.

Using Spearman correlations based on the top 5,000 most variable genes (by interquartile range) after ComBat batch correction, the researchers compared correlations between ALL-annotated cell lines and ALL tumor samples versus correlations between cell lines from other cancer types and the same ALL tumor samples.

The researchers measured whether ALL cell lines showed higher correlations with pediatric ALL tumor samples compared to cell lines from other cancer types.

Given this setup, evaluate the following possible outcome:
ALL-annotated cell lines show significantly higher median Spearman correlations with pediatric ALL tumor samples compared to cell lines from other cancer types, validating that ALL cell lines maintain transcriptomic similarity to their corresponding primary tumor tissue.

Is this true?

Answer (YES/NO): YES